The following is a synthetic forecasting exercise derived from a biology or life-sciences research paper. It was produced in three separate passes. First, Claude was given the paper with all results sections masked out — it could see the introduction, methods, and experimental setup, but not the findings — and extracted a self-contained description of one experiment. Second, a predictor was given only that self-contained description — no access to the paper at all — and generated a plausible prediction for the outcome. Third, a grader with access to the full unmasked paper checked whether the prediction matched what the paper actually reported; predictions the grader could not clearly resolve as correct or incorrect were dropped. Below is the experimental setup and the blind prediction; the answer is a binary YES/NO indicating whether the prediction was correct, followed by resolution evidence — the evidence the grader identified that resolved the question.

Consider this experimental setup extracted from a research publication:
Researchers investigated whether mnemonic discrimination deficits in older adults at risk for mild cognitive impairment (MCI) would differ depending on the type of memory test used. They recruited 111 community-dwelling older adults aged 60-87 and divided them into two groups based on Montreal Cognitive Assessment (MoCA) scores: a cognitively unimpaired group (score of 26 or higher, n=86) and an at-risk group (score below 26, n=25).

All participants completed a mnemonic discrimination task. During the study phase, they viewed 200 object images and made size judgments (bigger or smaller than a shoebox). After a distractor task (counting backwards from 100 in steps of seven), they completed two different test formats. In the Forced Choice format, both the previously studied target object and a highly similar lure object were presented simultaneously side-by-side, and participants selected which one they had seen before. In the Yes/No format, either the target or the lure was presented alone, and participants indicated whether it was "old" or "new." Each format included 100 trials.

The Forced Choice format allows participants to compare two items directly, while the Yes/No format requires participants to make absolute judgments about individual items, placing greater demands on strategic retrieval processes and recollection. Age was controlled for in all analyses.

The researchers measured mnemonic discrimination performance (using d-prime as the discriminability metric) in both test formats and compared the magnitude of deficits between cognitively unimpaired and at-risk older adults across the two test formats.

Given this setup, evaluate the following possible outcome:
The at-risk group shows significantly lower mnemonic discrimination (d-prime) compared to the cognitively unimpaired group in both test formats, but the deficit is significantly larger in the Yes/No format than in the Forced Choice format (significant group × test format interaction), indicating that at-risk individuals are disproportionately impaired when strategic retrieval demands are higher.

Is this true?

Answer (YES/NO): NO